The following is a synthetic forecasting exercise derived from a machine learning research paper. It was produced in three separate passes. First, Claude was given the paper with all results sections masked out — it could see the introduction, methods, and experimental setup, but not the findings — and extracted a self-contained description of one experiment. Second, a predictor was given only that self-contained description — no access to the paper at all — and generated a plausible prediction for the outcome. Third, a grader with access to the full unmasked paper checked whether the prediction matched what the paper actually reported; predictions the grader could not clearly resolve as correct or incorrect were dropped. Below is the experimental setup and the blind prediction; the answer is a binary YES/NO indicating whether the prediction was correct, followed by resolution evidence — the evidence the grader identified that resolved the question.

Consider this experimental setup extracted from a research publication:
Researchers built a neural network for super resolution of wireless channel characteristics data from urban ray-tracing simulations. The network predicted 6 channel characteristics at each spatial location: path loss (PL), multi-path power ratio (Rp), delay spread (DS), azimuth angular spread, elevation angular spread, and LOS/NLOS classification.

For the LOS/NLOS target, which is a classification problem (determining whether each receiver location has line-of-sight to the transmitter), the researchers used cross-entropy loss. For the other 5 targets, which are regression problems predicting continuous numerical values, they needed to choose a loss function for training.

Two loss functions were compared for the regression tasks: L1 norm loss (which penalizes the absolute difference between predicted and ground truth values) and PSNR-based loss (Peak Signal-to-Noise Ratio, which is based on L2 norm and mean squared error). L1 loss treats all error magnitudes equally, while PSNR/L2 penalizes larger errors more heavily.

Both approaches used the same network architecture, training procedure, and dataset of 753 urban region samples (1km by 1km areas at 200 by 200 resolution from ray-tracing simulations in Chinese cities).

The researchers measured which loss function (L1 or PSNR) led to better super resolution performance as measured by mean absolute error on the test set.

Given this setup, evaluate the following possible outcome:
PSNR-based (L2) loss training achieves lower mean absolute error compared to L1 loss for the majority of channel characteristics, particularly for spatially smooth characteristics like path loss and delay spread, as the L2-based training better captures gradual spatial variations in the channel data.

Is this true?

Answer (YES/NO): NO